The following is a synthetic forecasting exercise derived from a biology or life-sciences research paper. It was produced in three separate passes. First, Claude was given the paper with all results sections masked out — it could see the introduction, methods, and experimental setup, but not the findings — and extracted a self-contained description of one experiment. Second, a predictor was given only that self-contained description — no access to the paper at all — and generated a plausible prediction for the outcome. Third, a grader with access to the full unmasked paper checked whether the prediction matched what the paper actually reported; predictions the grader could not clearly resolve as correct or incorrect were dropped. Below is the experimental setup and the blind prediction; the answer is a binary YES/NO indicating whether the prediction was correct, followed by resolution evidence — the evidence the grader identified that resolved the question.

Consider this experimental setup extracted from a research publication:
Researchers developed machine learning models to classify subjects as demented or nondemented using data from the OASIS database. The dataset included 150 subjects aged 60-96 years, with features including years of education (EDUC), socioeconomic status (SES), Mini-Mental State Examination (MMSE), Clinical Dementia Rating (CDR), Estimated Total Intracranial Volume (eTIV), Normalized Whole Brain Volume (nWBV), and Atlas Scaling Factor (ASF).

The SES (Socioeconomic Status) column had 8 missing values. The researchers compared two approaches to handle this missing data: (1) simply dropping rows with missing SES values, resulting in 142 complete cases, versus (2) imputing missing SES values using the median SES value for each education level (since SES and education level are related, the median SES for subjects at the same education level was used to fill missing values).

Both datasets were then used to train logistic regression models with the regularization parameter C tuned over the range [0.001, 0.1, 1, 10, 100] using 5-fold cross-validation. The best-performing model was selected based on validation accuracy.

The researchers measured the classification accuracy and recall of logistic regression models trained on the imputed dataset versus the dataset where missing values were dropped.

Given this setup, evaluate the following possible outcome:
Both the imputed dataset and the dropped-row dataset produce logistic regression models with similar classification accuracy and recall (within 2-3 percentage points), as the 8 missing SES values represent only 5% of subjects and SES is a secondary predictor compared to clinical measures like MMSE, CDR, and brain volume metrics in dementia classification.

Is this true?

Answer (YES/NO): NO